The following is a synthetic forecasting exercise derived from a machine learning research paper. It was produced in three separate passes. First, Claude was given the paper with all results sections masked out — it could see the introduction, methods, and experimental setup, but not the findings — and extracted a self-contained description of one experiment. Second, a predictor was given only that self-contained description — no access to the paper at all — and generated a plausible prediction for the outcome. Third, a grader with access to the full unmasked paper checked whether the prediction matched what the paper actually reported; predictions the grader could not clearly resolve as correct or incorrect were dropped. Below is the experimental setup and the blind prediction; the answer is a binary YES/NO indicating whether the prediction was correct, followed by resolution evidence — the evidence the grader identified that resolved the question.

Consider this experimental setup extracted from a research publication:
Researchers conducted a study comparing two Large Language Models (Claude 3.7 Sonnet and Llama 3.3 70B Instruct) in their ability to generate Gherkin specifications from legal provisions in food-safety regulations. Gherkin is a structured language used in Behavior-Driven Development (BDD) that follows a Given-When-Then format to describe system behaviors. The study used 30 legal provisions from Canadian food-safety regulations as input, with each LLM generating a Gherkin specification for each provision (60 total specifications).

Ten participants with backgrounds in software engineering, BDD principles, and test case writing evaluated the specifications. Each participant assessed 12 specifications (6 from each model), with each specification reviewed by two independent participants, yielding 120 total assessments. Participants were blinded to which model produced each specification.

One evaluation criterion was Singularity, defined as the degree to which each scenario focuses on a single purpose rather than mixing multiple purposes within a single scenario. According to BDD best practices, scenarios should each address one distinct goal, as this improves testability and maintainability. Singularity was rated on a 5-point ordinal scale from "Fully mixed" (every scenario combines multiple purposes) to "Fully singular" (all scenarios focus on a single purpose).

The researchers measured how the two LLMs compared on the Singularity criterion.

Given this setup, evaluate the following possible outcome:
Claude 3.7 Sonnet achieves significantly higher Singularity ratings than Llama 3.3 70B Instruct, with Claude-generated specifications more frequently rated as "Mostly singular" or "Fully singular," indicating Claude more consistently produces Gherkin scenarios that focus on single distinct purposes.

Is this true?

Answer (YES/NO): NO